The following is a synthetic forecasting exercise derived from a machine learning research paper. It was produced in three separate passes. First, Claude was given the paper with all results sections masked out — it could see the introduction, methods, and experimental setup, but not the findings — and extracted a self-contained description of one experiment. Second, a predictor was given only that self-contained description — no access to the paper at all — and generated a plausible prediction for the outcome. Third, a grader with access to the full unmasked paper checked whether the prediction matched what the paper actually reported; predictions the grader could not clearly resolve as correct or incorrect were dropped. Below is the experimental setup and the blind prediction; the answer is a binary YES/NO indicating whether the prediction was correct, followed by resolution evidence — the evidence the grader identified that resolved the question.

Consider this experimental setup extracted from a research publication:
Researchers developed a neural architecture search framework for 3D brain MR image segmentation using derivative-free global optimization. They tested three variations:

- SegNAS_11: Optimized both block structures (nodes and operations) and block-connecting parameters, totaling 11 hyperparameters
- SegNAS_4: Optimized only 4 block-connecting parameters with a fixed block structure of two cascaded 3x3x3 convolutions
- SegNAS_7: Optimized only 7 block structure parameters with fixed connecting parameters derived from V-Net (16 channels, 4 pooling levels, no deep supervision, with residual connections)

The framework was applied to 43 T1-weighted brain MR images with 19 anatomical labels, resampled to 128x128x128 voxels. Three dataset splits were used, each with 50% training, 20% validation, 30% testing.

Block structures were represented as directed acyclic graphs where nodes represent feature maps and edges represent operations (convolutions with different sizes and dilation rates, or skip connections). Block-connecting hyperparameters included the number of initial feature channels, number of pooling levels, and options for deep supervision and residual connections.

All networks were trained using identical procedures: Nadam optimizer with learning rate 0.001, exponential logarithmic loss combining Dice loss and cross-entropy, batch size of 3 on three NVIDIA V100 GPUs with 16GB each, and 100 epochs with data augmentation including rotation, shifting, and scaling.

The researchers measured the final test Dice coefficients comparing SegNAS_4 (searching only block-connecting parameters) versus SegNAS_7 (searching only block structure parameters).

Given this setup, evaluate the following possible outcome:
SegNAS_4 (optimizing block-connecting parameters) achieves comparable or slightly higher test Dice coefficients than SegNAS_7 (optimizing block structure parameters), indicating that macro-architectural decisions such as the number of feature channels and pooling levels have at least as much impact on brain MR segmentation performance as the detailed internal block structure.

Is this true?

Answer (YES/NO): NO